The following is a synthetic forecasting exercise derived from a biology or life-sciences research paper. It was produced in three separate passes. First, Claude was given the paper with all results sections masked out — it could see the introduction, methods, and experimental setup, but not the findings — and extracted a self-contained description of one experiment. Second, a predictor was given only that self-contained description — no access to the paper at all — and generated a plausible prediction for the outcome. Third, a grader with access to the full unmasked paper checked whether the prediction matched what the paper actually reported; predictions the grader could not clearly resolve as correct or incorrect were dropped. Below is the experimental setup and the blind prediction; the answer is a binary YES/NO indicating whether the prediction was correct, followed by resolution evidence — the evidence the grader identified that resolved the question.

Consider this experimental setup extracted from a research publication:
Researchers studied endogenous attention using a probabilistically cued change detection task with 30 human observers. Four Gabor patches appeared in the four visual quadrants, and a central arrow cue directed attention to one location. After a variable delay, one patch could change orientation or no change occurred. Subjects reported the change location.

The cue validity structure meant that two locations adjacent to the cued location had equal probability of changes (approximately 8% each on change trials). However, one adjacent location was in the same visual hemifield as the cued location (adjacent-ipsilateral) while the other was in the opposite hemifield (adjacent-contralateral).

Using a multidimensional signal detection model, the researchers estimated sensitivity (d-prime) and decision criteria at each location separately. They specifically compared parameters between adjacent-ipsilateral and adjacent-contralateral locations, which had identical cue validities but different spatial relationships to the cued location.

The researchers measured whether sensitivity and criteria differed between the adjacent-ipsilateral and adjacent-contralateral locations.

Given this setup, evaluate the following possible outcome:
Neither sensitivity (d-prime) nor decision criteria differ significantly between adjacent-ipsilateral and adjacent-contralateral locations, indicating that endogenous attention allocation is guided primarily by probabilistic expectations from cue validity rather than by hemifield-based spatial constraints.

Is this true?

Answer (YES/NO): YES